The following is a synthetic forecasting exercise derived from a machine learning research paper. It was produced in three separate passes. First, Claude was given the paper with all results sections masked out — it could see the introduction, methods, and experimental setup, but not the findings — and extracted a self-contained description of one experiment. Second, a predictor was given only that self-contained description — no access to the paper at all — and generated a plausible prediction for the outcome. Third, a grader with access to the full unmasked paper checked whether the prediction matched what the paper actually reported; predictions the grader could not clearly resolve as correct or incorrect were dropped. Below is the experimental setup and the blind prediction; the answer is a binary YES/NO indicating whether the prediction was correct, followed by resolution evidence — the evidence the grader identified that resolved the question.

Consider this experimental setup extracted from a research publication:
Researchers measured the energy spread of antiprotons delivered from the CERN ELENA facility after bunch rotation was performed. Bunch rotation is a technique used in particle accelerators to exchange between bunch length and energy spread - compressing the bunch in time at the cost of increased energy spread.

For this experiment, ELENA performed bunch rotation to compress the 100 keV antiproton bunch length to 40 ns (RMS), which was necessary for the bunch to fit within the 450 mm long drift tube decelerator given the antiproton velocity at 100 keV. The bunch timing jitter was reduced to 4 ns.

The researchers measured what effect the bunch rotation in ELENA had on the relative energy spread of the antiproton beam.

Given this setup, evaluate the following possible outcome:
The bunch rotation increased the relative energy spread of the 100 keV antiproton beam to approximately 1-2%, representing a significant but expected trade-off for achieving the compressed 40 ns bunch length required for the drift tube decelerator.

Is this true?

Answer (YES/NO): NO